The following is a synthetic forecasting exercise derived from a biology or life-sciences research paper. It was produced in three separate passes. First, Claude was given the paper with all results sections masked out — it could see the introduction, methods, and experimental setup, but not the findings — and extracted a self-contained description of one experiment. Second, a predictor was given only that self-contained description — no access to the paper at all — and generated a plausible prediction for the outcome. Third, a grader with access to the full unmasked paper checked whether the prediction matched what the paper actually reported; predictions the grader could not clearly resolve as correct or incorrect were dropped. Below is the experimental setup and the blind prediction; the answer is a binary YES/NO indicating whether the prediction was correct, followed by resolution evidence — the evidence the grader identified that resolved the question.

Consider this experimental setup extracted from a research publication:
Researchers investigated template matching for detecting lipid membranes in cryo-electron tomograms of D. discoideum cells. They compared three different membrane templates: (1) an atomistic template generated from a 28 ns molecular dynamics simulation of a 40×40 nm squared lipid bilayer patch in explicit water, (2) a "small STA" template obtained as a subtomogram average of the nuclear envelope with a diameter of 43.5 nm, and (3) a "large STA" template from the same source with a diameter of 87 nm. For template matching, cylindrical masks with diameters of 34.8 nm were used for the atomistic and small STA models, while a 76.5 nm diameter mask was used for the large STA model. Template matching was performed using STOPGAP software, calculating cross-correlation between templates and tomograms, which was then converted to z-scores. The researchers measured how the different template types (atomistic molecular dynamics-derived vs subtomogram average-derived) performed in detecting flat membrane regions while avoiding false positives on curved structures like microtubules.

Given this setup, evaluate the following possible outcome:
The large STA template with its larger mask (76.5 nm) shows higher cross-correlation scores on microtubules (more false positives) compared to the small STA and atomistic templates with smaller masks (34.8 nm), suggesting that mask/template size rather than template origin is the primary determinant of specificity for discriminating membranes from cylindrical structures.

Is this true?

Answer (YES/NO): NO